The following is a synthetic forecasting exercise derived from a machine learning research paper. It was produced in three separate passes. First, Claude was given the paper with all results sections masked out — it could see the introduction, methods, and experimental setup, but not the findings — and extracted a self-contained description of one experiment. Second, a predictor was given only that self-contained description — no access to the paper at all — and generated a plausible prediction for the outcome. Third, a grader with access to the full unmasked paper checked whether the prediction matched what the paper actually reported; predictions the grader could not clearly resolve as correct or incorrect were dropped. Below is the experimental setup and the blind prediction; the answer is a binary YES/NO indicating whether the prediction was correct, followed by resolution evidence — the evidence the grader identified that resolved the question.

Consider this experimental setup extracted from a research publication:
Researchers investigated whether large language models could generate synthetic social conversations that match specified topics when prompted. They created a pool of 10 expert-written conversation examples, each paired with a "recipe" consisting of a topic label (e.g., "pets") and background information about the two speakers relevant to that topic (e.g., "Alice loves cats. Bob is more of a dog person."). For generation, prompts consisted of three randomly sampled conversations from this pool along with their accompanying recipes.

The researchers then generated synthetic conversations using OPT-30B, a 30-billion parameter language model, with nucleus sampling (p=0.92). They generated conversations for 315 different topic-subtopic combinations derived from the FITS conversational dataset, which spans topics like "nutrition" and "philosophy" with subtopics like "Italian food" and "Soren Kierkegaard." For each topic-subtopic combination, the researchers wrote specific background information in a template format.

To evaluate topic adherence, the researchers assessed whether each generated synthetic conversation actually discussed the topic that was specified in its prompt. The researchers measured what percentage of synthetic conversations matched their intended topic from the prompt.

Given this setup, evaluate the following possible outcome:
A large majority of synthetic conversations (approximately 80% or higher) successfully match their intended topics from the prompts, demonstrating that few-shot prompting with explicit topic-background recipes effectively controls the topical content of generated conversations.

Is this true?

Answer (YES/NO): YES